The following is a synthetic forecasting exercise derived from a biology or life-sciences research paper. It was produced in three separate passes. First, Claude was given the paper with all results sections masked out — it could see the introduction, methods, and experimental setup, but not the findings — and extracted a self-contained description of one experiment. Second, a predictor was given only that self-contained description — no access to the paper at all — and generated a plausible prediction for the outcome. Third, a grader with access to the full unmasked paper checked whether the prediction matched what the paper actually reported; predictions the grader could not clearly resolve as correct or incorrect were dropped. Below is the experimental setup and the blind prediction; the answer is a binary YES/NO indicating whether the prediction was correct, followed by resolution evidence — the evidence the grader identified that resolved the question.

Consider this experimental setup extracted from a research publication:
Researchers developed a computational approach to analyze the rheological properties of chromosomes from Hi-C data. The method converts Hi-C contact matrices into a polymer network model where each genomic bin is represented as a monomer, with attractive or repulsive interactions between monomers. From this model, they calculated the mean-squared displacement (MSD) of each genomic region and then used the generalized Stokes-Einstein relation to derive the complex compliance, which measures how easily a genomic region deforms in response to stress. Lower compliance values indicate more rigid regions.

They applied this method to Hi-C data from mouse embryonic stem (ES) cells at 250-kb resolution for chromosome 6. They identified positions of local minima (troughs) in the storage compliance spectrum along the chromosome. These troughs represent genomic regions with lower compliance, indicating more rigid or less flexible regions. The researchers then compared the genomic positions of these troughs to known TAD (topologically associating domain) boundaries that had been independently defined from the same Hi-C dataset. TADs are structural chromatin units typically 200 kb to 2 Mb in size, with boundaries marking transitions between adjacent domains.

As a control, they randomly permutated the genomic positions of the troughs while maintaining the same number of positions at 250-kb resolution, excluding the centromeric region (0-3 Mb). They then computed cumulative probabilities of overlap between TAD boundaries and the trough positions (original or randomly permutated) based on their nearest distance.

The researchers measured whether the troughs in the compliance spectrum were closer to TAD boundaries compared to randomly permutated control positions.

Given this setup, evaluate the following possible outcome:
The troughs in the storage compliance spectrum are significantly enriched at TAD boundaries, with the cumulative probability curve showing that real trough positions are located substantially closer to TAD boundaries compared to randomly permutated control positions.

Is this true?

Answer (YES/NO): YES